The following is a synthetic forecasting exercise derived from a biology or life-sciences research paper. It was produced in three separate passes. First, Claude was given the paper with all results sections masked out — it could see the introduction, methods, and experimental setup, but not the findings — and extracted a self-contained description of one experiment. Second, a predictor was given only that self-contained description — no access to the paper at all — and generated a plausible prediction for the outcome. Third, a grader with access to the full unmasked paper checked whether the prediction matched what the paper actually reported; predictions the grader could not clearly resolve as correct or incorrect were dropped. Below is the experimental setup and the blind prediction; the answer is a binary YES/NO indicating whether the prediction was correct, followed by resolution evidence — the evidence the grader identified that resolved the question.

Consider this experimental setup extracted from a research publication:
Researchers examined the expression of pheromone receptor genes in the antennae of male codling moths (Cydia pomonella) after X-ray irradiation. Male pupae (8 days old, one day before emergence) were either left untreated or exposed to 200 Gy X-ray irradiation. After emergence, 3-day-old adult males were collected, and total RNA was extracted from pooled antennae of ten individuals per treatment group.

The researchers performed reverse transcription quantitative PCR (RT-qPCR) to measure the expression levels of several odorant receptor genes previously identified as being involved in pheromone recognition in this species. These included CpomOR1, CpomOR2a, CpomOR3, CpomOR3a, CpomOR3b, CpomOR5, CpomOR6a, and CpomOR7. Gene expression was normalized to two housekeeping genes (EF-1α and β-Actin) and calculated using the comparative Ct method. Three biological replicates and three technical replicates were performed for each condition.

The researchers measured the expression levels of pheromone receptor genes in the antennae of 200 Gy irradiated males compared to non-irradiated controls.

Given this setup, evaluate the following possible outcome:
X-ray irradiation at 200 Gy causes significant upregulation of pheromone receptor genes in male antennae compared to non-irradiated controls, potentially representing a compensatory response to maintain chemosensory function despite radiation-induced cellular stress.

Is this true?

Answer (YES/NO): NO